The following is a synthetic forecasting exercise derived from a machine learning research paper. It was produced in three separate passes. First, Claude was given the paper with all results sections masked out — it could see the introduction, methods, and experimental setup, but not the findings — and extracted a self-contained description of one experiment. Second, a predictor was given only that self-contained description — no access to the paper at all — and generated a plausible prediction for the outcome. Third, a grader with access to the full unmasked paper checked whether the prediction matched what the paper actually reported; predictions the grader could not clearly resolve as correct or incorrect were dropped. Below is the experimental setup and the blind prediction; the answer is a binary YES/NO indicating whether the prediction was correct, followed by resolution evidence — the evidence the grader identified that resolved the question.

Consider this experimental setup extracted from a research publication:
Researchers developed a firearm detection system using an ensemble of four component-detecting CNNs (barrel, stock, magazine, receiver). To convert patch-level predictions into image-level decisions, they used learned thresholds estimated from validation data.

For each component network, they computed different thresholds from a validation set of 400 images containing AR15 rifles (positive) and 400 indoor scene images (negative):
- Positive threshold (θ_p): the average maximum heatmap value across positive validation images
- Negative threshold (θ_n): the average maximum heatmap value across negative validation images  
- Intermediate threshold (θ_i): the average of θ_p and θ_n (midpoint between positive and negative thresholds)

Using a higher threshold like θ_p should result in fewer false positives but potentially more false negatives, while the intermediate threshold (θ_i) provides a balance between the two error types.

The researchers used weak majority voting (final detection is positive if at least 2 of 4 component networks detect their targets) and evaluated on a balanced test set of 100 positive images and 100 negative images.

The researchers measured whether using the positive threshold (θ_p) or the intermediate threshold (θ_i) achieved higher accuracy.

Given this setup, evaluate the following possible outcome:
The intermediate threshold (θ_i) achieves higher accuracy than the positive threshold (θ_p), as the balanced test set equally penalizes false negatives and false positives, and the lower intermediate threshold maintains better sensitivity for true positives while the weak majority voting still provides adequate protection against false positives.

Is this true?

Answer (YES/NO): YES